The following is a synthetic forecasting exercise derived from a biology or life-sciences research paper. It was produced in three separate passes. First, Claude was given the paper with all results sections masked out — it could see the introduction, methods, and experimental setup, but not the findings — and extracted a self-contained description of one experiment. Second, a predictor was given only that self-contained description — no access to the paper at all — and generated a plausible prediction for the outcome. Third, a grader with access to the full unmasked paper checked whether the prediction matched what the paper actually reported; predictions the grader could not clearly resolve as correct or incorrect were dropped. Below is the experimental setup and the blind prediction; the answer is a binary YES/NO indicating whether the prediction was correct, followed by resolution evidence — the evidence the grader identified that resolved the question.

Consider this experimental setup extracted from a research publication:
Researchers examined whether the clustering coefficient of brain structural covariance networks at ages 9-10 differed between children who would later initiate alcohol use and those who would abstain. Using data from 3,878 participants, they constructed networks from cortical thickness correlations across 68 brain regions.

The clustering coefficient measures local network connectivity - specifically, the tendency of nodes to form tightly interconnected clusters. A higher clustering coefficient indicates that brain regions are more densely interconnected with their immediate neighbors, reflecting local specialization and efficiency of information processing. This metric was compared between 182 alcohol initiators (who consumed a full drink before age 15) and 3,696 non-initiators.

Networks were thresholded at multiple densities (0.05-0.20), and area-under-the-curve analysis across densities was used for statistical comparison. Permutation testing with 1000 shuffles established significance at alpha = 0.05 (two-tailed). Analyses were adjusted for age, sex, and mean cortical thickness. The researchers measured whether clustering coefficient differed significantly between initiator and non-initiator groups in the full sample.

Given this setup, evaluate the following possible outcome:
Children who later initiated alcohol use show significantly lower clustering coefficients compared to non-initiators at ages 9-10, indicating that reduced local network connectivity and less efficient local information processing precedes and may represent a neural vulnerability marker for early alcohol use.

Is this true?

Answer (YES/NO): YES